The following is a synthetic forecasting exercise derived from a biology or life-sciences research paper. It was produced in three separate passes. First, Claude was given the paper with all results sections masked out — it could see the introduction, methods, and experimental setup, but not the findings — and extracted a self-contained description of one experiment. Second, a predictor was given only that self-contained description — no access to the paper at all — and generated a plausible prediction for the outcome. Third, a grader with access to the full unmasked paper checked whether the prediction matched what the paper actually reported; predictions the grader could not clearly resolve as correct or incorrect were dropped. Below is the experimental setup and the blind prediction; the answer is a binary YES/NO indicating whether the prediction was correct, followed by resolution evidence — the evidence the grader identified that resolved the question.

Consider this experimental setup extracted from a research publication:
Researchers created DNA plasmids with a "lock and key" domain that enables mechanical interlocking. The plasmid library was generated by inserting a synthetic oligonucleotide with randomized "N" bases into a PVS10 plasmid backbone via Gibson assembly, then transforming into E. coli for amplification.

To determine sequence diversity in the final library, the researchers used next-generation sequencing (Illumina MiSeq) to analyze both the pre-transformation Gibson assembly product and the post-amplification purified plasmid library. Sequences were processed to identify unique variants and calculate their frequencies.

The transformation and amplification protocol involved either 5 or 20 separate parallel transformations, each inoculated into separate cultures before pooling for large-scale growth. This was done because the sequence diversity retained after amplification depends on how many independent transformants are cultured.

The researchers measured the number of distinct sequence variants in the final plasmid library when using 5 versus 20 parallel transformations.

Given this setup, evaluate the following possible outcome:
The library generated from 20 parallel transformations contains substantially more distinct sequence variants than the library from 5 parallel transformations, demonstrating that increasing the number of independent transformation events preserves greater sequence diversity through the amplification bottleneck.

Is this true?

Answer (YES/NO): YES